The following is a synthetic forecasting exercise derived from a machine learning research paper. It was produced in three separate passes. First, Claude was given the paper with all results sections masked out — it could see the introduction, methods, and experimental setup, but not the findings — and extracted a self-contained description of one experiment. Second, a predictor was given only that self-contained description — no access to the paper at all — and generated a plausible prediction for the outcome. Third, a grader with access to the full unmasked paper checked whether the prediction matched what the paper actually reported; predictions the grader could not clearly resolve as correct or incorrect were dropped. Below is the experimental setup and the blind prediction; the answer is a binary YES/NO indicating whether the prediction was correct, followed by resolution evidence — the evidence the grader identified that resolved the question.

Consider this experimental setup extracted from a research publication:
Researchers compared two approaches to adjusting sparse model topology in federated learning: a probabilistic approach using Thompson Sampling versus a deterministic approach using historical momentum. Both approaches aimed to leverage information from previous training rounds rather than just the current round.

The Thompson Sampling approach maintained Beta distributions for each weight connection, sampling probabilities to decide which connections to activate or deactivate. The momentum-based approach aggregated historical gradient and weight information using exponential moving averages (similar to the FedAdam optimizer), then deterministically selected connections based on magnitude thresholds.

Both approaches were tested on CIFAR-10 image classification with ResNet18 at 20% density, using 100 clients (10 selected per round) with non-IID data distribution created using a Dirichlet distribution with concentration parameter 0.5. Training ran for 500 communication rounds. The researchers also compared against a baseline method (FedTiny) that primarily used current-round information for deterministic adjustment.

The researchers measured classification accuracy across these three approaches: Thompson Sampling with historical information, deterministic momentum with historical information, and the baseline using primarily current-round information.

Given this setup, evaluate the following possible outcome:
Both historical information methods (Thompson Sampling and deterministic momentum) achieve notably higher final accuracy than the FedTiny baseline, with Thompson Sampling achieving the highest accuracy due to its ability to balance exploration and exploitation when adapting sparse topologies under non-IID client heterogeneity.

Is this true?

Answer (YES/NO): YES